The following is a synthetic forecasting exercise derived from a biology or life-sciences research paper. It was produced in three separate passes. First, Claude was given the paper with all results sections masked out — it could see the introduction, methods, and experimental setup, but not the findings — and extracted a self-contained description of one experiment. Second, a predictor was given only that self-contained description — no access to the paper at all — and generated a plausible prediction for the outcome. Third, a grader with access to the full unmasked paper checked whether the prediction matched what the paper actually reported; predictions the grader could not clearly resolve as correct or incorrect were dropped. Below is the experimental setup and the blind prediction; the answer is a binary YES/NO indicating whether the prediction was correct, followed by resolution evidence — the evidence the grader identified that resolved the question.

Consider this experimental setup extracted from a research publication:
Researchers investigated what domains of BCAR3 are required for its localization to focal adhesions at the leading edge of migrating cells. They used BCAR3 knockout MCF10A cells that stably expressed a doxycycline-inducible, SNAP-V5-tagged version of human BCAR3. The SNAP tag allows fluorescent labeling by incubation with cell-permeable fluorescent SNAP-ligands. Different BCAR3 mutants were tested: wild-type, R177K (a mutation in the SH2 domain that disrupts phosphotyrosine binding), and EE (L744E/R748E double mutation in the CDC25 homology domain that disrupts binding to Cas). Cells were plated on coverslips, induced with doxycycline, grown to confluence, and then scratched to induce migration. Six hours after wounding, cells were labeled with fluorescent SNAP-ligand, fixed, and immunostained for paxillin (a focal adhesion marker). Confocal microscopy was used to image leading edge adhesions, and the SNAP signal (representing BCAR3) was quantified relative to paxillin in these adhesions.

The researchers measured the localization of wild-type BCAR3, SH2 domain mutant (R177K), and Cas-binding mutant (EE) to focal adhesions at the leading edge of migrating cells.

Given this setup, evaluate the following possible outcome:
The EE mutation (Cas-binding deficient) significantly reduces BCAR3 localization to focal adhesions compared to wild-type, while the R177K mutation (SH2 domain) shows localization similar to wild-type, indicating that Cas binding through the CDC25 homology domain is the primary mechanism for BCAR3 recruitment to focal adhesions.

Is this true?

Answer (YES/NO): YES